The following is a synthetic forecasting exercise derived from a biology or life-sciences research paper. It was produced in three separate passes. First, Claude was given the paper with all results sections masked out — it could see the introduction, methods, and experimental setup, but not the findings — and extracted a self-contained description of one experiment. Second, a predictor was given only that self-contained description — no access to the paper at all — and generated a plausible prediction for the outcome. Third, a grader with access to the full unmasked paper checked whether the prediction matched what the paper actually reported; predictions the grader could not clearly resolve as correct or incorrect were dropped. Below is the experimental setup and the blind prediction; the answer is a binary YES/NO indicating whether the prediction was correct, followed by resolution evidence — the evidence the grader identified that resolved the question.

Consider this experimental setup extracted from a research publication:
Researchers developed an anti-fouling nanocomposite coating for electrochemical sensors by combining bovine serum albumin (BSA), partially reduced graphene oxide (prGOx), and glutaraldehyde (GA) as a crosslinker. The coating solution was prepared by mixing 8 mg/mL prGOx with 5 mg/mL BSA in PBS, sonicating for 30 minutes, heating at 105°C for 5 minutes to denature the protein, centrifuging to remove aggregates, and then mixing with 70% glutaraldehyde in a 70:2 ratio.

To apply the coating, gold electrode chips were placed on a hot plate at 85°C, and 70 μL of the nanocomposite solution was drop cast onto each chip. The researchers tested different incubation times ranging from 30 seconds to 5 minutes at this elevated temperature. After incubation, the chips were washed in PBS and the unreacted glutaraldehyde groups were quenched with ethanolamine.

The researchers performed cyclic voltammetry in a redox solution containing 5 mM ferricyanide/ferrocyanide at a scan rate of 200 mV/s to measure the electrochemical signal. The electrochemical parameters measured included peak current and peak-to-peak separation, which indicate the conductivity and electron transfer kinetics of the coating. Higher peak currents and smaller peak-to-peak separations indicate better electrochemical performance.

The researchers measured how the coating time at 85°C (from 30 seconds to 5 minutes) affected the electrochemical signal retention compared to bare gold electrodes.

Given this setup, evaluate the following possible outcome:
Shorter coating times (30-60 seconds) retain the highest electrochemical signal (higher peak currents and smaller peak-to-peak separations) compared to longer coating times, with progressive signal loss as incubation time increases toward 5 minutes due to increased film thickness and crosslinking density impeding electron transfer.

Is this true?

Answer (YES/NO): YES